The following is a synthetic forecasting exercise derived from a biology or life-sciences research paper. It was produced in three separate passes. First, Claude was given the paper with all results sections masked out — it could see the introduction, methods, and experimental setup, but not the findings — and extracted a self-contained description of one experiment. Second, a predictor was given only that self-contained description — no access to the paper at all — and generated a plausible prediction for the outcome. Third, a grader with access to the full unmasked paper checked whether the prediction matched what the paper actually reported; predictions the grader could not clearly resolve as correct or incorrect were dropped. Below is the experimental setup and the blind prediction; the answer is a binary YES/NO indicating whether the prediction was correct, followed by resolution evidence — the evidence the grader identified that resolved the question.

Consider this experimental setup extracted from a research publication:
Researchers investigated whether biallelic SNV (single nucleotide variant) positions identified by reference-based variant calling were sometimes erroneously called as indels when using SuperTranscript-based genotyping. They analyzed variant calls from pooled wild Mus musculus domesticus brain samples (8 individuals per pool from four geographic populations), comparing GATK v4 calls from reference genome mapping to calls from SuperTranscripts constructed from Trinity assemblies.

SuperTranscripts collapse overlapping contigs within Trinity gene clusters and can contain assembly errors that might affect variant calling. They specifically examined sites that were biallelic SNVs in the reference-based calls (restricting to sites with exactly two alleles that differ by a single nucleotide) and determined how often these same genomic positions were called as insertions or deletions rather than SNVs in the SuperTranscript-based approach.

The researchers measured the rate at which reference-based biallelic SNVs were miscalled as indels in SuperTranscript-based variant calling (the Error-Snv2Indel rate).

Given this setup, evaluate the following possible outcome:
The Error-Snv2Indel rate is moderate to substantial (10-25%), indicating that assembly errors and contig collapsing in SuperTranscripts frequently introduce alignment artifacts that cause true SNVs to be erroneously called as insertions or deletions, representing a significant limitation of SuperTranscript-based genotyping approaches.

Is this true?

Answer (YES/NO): NO